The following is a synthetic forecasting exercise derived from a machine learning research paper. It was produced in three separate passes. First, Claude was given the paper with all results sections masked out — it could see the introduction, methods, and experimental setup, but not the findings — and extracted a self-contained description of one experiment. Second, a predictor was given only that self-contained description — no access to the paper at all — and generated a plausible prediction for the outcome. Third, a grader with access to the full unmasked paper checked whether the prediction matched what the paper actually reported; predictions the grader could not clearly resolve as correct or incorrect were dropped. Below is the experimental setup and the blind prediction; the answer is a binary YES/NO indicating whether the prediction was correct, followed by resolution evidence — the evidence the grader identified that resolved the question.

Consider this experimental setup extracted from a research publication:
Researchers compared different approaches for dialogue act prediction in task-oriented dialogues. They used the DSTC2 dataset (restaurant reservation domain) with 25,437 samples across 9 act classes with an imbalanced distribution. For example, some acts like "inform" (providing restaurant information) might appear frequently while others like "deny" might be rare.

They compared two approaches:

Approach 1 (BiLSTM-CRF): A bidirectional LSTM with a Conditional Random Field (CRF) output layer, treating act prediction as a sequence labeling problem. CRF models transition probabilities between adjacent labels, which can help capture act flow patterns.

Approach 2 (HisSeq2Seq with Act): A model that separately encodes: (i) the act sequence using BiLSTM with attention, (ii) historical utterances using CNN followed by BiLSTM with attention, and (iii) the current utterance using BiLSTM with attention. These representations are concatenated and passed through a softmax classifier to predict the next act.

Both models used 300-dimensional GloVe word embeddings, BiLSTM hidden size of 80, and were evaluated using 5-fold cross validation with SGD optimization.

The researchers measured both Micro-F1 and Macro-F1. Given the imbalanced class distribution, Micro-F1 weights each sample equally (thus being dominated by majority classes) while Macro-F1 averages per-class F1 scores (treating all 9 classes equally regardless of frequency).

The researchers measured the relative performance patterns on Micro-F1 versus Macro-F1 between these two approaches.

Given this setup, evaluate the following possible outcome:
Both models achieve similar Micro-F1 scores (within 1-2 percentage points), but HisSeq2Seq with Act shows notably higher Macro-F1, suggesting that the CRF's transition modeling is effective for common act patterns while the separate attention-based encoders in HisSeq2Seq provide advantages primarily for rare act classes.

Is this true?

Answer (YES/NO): NO